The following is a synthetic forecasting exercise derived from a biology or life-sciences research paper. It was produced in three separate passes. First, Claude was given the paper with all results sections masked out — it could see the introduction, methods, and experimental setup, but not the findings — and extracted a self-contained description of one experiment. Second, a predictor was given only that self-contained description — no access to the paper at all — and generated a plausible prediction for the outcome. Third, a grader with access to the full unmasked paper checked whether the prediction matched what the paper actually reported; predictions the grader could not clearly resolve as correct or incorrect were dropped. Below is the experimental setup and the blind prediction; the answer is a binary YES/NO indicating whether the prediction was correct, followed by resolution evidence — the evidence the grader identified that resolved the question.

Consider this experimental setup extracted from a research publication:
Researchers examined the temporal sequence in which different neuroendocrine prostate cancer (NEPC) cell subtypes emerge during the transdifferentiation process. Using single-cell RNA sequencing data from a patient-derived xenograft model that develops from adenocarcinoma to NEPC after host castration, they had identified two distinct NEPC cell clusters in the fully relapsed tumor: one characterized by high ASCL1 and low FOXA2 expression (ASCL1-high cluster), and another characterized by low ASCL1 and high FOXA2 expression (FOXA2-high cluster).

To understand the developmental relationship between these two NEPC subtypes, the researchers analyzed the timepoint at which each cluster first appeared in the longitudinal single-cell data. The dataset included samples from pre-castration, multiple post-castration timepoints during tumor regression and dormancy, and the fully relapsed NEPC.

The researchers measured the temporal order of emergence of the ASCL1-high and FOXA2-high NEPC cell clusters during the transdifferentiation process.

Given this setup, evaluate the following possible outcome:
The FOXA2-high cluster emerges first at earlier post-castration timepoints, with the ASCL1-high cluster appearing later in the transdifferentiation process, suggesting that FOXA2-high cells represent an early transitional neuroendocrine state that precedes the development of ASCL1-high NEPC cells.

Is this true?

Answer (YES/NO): NO